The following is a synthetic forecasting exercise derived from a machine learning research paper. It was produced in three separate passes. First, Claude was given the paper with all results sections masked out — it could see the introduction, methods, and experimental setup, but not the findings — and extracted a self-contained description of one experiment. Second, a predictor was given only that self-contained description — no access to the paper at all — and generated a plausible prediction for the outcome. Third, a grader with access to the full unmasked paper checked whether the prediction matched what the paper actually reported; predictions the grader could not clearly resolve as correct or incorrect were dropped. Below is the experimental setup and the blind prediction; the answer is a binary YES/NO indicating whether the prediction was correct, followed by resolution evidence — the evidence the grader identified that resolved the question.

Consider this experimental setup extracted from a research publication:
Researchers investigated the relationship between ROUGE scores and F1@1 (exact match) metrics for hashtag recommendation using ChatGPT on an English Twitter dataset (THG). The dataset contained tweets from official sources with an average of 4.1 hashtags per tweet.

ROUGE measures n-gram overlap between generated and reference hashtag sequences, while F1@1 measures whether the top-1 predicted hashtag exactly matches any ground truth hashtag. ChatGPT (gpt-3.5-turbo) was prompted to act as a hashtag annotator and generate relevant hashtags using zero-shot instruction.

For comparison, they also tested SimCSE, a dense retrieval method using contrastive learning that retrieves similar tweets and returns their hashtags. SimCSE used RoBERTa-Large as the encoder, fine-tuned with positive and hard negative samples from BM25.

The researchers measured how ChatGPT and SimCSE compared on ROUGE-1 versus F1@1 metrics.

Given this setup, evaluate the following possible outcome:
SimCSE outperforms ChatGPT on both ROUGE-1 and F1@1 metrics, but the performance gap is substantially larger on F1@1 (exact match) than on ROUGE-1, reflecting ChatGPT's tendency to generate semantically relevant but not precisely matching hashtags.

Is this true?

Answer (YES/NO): NO